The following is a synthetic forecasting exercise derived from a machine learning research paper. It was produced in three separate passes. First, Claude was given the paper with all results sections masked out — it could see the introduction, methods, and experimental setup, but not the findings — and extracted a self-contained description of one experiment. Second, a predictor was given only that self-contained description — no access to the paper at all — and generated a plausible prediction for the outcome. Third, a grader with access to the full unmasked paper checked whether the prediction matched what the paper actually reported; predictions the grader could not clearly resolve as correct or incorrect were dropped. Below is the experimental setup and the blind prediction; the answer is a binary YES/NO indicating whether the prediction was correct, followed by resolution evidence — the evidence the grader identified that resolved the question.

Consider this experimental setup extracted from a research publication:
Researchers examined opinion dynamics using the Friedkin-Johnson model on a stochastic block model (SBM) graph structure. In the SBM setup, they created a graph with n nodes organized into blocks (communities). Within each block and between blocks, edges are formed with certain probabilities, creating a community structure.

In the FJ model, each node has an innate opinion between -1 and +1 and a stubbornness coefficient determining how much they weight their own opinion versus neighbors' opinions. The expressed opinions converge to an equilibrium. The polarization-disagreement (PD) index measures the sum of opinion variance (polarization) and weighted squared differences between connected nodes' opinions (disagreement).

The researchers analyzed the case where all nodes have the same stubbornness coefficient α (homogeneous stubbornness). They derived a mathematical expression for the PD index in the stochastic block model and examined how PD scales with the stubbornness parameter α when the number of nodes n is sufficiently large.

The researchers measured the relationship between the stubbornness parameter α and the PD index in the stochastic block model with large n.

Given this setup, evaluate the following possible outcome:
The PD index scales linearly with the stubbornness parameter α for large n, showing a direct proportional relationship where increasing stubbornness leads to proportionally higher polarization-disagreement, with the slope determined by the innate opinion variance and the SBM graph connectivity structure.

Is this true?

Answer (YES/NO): NO